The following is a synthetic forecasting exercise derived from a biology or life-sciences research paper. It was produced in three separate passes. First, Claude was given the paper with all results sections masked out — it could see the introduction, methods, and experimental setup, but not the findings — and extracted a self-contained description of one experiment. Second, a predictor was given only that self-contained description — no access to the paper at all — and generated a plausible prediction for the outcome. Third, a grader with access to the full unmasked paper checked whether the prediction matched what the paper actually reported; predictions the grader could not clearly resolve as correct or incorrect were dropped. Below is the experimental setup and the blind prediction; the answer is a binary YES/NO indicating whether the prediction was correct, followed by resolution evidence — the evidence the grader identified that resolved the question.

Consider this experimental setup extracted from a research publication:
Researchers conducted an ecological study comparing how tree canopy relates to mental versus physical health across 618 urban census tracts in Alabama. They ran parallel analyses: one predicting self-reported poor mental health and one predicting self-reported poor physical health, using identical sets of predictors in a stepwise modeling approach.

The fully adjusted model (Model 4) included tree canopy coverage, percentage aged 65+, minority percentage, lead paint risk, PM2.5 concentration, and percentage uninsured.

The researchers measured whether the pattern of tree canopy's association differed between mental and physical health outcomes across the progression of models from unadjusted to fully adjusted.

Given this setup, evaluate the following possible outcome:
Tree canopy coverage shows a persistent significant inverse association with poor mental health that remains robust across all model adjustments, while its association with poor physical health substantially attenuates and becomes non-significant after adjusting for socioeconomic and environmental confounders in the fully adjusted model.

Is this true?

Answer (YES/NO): NO